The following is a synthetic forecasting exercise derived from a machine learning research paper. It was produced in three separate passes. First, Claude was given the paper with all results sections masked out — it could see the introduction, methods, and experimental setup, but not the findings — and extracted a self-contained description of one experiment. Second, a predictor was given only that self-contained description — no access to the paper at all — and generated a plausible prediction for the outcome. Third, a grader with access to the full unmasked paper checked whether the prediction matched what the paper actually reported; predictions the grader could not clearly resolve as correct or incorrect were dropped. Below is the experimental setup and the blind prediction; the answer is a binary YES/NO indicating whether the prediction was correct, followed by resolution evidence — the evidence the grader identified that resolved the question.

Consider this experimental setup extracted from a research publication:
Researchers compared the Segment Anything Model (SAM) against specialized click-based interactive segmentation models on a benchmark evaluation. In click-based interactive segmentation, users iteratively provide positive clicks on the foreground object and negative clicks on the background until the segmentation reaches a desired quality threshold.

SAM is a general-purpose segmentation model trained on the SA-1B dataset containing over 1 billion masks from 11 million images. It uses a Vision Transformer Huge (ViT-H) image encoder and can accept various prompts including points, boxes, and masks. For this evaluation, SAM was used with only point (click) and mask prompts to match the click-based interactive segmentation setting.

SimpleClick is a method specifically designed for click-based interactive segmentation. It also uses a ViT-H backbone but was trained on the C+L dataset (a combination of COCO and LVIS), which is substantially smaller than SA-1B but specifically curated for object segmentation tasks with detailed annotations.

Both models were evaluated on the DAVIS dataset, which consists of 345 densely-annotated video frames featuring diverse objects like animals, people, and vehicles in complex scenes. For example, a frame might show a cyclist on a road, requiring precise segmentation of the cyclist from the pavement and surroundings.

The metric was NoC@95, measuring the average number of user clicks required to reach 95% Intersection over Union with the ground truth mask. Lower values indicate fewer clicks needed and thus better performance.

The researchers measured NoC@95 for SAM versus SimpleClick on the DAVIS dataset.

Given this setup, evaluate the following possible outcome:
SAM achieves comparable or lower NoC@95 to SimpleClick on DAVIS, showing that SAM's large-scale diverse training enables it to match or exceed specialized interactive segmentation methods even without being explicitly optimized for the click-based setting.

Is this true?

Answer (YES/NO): NO